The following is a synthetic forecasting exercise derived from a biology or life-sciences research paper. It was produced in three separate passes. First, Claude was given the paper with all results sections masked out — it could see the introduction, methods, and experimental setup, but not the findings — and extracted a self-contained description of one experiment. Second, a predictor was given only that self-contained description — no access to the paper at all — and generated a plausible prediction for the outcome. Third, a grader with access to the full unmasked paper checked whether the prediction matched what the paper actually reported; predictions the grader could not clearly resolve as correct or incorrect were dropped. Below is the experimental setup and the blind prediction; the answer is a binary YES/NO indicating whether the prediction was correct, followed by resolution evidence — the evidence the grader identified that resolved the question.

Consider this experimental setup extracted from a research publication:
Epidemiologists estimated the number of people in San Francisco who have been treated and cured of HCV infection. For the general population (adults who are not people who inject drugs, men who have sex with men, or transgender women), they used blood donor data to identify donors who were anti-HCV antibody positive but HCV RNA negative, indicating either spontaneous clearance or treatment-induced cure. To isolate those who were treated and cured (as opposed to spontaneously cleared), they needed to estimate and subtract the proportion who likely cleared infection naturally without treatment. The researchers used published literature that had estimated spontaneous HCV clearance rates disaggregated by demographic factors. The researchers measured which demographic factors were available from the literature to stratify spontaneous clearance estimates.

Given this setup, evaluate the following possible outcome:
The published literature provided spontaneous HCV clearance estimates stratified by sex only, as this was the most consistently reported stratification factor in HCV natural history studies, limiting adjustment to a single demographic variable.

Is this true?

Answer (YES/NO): NO